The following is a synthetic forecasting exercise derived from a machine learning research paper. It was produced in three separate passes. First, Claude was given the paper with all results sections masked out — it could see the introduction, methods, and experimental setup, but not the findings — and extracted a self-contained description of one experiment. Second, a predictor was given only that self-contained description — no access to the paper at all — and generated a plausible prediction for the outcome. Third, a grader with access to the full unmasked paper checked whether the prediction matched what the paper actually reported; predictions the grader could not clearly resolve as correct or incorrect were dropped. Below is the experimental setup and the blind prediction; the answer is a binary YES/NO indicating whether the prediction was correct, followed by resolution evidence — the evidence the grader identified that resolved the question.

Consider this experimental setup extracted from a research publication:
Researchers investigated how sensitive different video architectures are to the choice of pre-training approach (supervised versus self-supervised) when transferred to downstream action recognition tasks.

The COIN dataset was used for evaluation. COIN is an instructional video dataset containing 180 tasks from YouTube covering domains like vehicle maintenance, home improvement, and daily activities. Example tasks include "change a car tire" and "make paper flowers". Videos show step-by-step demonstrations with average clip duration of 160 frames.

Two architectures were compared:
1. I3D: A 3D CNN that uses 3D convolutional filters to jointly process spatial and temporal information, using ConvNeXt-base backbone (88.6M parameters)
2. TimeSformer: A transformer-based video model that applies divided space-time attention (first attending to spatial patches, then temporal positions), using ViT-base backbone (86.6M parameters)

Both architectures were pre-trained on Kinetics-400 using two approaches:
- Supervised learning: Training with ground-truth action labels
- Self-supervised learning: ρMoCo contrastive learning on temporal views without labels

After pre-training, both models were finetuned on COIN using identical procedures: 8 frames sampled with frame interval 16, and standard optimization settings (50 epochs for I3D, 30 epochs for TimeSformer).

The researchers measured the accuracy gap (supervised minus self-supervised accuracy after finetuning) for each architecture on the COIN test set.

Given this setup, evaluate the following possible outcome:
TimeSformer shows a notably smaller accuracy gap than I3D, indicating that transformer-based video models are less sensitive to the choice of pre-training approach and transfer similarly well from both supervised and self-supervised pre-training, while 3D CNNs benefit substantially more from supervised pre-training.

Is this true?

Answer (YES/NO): NO